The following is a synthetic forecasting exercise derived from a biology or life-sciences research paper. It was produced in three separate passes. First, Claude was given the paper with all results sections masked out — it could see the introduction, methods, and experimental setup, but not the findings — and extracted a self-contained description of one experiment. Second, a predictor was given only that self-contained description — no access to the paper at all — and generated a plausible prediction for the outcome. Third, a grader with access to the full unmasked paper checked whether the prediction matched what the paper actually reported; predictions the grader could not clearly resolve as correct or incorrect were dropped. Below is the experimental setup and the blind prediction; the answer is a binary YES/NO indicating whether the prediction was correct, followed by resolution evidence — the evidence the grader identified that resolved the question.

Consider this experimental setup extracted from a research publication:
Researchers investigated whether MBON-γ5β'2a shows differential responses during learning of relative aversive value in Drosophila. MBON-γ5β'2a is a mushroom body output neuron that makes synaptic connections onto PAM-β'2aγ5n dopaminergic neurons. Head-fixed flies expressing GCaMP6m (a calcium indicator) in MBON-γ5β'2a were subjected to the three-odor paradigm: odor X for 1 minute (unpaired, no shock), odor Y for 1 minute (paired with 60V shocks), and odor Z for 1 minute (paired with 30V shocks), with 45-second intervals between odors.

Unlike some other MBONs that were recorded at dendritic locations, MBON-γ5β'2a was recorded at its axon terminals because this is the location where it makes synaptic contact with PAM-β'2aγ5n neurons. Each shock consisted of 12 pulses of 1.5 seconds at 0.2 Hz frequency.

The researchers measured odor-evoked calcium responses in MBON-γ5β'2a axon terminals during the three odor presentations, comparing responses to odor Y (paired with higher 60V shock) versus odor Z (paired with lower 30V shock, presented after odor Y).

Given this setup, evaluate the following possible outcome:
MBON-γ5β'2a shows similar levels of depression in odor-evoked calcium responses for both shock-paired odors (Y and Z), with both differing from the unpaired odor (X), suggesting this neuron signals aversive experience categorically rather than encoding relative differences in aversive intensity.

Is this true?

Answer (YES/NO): NO